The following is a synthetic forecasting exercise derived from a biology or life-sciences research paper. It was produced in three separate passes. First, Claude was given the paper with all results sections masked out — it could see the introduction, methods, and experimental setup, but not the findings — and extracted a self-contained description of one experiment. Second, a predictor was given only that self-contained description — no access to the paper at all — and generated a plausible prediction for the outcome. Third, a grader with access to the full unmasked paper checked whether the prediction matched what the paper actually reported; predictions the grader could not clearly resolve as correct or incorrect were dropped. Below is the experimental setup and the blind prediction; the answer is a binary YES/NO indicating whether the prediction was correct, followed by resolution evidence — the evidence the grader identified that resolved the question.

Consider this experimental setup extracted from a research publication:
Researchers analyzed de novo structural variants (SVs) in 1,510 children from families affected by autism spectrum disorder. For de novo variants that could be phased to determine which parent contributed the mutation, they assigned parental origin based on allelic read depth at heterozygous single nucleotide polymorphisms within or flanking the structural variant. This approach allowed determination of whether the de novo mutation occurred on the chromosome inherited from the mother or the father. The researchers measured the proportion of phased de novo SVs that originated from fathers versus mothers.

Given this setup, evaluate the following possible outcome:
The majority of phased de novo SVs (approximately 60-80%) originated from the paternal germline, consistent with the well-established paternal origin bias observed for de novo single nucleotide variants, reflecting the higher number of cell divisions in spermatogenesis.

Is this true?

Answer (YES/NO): YES